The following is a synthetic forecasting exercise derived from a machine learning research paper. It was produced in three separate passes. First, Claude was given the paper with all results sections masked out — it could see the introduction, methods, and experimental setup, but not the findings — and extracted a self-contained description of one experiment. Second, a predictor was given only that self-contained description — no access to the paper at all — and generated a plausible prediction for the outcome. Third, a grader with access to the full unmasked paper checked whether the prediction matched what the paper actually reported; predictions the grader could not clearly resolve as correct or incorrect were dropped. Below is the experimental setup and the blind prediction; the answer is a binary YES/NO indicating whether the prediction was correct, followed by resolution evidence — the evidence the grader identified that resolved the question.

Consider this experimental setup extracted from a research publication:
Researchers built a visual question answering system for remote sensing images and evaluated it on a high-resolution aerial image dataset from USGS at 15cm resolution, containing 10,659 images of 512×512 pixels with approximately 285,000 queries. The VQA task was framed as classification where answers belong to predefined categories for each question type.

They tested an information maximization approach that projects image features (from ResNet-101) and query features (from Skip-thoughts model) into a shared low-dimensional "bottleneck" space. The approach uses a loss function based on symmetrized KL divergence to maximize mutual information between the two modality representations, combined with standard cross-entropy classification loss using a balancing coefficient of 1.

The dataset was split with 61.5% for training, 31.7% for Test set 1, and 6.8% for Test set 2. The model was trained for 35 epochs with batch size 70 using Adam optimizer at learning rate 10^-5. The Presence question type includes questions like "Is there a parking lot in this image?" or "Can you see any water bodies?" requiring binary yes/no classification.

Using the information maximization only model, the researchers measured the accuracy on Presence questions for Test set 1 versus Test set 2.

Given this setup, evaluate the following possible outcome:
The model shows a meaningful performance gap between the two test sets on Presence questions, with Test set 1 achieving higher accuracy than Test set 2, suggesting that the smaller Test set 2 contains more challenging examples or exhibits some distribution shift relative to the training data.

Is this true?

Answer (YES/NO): NO